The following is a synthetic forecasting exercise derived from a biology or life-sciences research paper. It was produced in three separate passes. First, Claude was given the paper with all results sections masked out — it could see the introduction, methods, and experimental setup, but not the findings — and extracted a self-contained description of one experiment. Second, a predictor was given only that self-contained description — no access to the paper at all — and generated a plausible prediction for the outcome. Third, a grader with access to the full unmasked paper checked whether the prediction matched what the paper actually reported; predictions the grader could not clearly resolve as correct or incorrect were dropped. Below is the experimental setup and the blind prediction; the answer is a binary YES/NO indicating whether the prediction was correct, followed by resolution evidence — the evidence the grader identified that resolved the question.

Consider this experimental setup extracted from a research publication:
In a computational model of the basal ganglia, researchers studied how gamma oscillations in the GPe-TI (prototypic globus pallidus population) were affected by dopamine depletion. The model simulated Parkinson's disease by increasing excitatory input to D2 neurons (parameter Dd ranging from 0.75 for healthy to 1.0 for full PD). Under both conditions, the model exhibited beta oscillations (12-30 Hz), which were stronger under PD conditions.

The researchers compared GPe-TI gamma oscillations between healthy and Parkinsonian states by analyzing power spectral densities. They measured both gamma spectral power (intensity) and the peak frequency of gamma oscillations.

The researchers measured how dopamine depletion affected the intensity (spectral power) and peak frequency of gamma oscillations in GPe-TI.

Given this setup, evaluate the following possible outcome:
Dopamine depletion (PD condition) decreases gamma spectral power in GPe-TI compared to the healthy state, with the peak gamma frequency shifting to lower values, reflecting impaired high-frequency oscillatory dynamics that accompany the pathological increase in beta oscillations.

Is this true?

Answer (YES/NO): NO